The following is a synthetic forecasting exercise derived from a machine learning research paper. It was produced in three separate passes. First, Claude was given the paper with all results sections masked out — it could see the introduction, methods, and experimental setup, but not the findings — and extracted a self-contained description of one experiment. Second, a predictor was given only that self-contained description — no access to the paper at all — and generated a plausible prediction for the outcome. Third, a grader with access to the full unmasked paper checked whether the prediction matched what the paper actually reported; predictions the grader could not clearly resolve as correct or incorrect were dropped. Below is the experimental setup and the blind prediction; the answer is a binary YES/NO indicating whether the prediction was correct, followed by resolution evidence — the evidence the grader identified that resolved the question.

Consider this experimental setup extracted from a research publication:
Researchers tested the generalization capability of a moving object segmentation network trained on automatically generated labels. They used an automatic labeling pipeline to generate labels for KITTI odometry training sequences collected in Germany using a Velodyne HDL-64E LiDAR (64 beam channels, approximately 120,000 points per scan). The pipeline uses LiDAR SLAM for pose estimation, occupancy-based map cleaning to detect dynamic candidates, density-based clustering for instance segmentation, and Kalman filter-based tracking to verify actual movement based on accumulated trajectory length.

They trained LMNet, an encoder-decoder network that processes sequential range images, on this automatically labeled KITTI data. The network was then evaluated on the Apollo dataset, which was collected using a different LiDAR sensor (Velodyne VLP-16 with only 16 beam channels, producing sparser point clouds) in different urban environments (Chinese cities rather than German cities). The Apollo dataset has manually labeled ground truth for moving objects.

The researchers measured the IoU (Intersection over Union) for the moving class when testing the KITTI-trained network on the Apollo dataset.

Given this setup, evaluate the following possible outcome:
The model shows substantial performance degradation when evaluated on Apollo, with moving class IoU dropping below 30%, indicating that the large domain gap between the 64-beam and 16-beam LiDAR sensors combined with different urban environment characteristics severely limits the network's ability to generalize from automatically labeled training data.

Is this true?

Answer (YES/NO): YES